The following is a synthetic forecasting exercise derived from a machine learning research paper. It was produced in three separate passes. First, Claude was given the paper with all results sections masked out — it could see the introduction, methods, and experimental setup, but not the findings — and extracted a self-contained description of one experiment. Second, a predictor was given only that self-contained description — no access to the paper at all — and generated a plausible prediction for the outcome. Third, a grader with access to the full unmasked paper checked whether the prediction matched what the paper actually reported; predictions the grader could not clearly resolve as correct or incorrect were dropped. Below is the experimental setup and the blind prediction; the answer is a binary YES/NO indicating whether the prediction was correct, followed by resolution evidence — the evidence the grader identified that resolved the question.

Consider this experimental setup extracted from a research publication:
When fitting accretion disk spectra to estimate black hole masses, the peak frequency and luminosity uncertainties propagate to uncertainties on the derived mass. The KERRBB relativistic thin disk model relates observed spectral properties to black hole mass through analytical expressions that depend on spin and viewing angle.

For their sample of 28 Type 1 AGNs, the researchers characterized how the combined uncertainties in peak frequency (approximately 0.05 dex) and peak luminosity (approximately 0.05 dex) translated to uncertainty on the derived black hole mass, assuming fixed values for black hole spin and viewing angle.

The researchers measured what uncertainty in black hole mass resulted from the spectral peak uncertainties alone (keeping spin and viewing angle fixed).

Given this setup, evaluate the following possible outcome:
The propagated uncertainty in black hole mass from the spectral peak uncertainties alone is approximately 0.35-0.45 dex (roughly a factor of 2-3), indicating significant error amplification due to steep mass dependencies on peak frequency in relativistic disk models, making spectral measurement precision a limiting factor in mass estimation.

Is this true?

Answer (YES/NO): NO